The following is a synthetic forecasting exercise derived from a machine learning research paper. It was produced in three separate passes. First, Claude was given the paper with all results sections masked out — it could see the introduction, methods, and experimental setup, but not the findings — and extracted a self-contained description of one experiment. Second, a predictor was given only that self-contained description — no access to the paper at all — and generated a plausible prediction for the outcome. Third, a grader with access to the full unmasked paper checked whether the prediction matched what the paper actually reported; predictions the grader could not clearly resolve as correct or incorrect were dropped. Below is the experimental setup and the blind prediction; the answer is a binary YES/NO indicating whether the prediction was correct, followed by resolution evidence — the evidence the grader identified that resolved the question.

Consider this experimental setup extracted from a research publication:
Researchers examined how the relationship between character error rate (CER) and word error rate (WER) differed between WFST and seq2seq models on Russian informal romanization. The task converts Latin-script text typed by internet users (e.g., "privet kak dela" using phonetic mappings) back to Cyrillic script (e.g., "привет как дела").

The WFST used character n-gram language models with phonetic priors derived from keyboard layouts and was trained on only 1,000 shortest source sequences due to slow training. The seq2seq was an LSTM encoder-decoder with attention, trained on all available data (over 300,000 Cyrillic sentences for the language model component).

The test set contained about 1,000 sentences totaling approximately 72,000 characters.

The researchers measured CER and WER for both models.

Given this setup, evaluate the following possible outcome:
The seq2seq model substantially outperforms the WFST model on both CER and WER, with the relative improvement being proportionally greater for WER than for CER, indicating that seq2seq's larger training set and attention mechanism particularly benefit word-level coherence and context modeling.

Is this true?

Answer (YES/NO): NO